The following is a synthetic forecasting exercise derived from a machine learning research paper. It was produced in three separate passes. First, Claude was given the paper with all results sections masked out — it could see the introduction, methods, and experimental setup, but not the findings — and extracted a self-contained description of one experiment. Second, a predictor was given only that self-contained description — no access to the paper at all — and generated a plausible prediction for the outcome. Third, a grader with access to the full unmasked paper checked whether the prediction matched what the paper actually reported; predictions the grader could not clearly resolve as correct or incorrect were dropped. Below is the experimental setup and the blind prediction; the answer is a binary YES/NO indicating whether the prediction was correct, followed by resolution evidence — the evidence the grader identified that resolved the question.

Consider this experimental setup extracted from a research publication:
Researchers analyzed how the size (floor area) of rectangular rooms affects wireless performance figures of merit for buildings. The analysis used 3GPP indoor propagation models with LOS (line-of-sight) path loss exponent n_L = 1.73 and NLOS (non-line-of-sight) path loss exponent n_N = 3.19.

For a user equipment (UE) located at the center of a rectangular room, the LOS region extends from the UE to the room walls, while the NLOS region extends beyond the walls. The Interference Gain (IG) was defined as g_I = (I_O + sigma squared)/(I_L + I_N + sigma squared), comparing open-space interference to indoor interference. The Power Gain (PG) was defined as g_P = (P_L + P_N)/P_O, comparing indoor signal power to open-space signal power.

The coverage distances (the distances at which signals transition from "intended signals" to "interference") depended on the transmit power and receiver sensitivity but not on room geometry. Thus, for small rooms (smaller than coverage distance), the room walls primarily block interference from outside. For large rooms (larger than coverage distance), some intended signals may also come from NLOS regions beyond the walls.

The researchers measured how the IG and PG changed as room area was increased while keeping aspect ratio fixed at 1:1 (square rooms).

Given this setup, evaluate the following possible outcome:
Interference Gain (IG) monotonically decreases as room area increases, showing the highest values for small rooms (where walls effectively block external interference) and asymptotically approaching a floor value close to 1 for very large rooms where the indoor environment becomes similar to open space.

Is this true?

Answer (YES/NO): NO